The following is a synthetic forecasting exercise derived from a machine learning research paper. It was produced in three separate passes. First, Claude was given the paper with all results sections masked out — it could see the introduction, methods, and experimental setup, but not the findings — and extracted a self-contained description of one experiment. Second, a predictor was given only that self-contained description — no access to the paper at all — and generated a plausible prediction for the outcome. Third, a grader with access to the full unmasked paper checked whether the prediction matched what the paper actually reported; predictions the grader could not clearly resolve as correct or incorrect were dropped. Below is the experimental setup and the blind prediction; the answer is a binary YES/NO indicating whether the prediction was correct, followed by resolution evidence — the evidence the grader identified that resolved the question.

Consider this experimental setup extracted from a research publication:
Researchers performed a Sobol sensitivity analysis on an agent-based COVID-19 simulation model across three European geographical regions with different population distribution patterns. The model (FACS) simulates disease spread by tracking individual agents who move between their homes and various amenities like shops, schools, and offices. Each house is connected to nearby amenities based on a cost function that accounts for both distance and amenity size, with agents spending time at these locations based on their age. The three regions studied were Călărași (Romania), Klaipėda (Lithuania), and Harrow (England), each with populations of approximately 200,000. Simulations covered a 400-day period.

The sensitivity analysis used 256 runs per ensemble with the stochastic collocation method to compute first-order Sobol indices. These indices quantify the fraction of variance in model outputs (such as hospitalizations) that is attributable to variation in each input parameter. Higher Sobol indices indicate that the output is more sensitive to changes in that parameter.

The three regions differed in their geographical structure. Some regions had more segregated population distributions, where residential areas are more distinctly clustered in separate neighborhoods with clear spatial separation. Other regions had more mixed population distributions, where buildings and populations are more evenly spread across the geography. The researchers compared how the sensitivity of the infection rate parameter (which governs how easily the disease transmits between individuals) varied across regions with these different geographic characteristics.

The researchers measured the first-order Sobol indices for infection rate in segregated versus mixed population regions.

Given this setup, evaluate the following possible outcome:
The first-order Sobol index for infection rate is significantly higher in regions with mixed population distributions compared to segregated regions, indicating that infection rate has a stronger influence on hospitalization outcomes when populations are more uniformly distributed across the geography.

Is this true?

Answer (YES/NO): NO